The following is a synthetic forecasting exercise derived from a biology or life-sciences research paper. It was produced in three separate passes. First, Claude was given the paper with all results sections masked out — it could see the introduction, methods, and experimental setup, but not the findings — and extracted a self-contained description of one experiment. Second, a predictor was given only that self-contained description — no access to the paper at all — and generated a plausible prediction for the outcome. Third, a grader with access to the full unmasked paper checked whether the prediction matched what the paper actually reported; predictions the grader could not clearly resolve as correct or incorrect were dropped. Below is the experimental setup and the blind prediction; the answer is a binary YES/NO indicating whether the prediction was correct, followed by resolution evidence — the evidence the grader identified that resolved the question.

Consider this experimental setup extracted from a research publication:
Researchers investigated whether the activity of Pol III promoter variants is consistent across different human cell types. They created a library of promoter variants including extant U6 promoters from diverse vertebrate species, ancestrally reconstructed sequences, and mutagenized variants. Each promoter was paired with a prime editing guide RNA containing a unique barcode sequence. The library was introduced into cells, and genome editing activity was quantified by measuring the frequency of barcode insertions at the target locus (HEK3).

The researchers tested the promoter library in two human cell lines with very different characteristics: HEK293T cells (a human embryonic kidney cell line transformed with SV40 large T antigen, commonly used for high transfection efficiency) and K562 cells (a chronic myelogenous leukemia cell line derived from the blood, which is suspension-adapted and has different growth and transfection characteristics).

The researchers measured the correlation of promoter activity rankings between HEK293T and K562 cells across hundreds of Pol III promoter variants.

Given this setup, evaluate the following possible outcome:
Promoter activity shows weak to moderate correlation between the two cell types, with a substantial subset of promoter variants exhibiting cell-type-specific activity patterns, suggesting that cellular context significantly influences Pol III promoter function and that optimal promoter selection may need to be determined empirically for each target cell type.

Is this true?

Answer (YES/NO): NO